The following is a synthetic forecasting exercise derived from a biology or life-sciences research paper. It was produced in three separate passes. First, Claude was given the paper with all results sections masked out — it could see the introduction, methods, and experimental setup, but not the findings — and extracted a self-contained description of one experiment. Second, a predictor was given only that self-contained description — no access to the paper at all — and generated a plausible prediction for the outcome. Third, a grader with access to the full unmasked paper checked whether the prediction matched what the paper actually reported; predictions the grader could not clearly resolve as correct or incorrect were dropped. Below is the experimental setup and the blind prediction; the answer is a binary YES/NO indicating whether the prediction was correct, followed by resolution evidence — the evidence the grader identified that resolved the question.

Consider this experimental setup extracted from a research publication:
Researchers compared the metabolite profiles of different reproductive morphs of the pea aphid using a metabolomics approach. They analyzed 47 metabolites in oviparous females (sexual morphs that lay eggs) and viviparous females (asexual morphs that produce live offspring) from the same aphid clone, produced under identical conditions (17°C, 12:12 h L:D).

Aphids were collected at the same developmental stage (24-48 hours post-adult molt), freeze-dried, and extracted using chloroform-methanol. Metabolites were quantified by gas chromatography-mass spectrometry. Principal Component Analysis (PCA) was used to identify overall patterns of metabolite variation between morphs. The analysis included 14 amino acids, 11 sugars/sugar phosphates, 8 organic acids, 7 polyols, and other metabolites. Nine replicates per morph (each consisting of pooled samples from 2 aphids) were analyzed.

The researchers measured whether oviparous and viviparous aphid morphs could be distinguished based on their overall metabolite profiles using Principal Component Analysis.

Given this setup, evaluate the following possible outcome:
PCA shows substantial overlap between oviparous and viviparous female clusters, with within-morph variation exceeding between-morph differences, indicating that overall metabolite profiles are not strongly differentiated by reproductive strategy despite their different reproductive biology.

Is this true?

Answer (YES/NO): NO